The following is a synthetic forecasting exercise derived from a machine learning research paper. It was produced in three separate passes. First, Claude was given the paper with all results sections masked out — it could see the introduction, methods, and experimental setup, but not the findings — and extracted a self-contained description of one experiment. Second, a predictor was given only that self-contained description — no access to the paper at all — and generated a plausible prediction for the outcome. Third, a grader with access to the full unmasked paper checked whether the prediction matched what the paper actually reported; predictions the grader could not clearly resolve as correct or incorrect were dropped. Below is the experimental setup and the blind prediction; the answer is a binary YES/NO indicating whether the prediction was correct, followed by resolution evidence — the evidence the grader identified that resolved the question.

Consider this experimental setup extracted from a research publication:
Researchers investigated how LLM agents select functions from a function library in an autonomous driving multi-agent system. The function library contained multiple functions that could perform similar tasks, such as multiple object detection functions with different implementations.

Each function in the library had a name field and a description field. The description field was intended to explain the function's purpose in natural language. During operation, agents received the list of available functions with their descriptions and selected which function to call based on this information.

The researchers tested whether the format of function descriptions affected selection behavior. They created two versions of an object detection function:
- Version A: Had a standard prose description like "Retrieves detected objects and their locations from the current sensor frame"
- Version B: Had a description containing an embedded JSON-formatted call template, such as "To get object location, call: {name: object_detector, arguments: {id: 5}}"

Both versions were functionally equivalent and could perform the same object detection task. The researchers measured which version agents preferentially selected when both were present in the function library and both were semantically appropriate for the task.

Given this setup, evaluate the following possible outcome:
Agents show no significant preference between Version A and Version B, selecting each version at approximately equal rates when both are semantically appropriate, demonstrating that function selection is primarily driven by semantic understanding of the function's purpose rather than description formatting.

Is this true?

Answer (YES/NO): NO